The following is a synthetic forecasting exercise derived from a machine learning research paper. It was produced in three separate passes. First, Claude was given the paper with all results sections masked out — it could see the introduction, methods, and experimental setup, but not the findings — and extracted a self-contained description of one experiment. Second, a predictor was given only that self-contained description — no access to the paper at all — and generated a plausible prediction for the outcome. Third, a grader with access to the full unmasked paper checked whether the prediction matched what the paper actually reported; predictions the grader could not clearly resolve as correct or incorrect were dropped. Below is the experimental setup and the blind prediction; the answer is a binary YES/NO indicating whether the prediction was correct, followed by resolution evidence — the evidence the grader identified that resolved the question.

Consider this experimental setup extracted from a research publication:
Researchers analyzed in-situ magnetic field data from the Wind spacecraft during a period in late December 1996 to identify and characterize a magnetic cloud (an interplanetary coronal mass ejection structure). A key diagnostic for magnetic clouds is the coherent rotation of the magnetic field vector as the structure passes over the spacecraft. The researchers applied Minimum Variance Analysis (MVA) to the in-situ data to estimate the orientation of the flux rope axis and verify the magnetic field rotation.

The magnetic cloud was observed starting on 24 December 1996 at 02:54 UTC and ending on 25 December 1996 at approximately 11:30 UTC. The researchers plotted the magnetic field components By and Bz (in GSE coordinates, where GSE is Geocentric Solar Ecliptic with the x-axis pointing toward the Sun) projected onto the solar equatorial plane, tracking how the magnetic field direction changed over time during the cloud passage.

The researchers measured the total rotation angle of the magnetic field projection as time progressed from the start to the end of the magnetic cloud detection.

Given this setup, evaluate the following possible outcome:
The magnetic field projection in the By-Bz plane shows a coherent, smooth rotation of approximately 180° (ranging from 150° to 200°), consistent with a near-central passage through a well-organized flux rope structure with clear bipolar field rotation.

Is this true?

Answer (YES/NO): NO